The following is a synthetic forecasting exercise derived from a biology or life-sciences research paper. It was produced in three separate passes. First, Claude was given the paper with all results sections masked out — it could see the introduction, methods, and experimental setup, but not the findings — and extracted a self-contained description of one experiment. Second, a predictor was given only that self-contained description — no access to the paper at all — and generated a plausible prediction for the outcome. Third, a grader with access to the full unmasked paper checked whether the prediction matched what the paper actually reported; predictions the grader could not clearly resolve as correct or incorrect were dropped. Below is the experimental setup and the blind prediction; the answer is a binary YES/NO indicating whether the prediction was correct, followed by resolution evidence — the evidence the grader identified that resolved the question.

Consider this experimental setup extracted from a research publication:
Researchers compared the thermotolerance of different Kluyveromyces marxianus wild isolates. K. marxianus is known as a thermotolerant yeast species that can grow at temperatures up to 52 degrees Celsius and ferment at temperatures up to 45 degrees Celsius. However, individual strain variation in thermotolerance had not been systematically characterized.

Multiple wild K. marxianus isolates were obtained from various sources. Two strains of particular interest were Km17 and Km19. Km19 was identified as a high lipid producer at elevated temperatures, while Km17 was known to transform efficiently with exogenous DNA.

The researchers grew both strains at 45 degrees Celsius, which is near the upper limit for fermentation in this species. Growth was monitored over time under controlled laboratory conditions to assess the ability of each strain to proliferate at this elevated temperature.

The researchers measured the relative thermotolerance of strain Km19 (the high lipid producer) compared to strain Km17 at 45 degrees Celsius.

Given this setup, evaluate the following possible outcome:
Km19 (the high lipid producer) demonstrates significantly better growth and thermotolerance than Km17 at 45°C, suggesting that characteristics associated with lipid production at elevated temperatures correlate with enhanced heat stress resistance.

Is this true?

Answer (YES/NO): NO